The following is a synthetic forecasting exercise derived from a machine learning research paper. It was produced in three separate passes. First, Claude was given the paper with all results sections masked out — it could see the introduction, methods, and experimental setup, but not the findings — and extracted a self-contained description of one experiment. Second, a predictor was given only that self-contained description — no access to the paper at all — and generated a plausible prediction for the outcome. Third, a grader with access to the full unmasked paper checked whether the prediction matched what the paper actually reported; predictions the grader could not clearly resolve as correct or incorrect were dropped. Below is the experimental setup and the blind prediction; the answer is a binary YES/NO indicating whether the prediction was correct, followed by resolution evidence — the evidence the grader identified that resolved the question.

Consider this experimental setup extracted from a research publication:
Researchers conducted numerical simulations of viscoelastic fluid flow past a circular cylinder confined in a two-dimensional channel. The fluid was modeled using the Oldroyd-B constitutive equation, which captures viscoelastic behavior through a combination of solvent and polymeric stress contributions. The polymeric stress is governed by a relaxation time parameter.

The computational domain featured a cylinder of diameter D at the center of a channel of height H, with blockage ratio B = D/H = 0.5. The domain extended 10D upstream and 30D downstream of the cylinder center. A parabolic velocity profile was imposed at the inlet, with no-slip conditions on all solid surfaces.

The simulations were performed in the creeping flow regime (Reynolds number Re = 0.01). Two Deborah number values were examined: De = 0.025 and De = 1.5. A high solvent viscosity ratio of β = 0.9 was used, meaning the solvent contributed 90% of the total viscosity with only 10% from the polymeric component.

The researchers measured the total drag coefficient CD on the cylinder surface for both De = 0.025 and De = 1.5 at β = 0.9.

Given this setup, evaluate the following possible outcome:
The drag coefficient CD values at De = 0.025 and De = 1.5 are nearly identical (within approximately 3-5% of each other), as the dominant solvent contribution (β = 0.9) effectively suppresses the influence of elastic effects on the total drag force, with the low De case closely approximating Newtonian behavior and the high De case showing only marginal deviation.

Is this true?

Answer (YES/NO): NO